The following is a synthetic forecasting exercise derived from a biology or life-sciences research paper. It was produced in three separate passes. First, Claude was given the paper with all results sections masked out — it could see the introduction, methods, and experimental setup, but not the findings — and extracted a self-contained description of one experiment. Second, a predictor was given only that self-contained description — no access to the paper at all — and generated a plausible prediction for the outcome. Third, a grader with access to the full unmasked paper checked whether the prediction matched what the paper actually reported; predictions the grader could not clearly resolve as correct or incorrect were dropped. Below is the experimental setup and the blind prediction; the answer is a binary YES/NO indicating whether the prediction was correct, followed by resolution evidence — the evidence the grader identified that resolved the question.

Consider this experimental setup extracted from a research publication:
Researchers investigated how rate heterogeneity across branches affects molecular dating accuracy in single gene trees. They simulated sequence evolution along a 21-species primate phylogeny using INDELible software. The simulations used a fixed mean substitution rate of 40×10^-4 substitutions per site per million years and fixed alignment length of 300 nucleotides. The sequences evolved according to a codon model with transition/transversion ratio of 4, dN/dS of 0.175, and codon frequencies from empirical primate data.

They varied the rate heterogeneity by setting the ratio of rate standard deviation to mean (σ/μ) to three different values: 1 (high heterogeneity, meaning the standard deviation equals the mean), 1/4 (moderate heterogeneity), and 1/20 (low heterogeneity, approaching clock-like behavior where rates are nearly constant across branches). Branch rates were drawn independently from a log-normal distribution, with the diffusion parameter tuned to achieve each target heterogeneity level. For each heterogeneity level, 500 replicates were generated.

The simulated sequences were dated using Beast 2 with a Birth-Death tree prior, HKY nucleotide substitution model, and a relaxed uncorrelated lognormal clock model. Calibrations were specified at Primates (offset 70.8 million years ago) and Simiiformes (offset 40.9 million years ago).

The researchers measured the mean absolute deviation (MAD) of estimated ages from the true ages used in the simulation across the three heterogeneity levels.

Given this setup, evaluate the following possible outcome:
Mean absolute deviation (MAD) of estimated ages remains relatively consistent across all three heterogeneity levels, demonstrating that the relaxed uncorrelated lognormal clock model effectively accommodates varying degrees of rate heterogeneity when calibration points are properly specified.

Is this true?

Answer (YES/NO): NO